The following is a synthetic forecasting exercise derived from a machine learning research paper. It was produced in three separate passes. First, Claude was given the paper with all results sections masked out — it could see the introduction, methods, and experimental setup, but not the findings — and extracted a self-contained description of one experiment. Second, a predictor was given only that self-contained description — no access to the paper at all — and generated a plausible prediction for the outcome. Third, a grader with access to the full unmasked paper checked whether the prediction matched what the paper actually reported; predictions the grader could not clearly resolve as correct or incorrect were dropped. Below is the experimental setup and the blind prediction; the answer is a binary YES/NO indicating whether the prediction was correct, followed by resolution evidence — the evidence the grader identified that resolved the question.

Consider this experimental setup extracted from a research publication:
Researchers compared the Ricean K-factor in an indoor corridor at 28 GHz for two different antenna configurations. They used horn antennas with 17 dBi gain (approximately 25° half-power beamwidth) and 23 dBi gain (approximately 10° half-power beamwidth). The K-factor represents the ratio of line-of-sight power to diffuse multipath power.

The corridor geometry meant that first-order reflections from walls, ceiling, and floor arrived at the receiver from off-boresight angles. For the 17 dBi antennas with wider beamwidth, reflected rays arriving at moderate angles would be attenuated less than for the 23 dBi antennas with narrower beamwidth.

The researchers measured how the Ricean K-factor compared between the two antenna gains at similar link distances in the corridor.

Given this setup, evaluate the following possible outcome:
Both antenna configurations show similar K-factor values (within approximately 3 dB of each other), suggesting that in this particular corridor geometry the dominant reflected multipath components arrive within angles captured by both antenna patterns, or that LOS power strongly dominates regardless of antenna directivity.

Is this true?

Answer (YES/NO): NO